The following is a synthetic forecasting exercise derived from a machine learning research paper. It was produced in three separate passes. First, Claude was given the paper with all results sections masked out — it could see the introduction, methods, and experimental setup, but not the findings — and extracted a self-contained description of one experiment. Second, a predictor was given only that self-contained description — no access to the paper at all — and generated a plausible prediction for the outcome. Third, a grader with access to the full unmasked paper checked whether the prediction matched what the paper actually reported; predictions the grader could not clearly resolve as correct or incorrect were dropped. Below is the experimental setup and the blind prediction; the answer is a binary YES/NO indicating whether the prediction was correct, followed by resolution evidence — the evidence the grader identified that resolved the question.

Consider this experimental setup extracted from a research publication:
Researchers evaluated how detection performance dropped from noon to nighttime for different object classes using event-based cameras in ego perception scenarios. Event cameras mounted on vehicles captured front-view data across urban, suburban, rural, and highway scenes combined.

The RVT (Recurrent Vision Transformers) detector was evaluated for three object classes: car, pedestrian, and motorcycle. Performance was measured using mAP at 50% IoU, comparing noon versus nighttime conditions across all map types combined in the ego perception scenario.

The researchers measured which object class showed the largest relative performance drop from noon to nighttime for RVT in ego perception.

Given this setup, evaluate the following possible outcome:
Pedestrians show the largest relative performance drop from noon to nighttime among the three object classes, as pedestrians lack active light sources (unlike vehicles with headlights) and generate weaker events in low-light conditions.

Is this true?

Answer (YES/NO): NO